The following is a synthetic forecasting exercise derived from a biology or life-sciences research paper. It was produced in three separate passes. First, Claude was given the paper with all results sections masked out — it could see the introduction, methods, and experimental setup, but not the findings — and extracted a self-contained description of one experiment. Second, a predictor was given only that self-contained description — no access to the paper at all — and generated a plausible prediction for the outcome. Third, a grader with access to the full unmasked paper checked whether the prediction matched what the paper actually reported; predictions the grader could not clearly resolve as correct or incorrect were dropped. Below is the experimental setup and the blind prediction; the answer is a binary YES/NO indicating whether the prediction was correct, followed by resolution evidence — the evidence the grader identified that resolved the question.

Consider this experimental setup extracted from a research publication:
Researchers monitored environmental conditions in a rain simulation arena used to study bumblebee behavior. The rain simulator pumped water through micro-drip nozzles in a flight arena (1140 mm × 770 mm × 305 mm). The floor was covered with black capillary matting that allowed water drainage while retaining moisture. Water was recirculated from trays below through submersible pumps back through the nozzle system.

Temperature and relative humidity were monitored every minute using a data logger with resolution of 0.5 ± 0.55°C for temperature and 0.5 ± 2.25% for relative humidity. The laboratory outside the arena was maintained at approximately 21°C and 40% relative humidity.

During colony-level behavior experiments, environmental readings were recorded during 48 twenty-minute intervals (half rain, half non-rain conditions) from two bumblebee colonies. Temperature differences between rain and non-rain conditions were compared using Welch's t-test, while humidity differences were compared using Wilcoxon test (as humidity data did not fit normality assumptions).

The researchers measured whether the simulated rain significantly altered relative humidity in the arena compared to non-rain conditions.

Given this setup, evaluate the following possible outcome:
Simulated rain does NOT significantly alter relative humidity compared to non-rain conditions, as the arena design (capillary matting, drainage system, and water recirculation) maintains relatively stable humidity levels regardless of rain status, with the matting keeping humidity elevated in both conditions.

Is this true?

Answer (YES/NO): NO